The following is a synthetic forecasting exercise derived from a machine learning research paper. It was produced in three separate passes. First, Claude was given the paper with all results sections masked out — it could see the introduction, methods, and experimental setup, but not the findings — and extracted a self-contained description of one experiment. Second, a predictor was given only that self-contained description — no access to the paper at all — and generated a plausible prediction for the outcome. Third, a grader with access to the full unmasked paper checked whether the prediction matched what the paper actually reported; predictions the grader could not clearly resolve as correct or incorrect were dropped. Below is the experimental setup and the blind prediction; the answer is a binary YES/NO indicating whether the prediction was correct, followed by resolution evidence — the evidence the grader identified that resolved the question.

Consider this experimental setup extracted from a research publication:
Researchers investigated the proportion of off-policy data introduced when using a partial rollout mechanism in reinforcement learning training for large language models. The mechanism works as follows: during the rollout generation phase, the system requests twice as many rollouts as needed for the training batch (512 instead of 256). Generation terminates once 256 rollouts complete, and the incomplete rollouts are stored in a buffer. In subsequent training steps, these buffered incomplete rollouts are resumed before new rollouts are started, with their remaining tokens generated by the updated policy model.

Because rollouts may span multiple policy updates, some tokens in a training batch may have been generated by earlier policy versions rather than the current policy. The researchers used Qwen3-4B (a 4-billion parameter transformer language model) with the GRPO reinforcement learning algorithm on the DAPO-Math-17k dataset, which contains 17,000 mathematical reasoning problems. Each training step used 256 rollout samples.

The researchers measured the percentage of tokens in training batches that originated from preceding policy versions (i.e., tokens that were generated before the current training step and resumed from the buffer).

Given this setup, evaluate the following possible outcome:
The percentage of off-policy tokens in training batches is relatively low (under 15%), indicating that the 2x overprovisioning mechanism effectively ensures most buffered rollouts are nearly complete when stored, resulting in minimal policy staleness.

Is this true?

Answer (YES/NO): NO